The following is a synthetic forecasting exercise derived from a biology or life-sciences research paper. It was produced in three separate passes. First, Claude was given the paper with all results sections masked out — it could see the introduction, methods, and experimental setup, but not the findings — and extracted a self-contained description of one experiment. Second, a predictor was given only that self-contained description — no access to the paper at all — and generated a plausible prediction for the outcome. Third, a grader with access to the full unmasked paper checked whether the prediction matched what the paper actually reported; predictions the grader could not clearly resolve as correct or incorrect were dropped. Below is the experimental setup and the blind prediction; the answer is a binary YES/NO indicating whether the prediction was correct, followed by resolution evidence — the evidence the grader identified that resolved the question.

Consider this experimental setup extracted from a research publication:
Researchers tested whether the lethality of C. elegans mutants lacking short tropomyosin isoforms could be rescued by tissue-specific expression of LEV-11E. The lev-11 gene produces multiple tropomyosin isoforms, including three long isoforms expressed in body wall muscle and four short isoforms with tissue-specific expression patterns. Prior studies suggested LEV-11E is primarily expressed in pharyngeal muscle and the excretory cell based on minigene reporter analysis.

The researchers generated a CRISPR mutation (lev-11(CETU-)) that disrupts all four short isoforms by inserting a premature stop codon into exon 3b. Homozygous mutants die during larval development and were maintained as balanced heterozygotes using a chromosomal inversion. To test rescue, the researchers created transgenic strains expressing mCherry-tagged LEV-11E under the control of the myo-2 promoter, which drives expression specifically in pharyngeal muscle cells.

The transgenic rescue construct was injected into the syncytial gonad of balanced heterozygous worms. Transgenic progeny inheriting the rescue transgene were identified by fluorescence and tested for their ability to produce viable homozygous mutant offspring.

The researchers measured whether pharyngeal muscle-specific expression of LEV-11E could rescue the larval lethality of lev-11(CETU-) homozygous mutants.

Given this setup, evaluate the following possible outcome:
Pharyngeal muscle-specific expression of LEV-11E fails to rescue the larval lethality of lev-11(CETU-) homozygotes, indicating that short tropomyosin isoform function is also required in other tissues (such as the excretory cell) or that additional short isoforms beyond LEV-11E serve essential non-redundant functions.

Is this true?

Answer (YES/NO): NO